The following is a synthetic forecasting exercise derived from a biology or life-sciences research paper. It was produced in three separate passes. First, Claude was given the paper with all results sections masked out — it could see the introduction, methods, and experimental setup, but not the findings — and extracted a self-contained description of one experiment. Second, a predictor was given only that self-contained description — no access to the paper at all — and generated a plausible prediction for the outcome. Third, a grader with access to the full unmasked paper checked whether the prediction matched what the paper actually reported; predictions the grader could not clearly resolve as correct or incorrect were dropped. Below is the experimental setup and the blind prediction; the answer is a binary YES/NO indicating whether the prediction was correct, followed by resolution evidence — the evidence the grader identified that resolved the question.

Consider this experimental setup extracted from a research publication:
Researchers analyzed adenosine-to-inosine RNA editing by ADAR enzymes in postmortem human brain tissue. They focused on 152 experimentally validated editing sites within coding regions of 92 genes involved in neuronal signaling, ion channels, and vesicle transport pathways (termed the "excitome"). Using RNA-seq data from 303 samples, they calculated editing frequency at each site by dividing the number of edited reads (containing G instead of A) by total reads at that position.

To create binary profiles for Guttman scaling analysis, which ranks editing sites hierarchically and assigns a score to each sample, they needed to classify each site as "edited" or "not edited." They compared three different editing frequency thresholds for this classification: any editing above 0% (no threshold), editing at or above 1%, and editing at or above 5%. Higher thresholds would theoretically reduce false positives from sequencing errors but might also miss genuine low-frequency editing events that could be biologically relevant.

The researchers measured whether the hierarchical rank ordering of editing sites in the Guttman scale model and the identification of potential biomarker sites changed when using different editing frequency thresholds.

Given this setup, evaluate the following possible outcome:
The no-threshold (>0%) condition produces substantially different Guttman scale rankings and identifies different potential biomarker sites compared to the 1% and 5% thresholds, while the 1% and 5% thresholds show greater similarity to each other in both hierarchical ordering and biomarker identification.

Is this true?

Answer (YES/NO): NO